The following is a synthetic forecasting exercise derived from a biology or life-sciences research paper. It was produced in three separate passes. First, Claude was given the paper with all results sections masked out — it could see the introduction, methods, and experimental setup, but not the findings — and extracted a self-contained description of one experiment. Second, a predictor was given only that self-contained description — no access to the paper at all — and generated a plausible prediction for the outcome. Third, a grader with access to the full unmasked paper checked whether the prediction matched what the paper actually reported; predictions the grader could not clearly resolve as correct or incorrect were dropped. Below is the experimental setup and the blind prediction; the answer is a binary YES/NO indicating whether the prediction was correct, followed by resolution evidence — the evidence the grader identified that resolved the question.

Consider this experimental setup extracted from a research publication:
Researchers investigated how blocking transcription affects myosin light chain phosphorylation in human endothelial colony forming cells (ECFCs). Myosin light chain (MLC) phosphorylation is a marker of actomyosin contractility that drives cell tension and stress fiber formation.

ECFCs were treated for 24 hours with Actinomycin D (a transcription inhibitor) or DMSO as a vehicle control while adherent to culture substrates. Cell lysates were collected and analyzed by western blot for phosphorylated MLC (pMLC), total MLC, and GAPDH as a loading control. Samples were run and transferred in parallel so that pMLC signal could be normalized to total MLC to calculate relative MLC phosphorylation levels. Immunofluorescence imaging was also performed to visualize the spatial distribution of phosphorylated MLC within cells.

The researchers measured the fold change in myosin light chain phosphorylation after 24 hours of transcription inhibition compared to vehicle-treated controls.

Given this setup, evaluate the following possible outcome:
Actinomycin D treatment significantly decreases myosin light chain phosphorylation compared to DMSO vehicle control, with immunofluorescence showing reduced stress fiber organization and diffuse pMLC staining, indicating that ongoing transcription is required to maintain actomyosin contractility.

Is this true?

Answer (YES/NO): NO